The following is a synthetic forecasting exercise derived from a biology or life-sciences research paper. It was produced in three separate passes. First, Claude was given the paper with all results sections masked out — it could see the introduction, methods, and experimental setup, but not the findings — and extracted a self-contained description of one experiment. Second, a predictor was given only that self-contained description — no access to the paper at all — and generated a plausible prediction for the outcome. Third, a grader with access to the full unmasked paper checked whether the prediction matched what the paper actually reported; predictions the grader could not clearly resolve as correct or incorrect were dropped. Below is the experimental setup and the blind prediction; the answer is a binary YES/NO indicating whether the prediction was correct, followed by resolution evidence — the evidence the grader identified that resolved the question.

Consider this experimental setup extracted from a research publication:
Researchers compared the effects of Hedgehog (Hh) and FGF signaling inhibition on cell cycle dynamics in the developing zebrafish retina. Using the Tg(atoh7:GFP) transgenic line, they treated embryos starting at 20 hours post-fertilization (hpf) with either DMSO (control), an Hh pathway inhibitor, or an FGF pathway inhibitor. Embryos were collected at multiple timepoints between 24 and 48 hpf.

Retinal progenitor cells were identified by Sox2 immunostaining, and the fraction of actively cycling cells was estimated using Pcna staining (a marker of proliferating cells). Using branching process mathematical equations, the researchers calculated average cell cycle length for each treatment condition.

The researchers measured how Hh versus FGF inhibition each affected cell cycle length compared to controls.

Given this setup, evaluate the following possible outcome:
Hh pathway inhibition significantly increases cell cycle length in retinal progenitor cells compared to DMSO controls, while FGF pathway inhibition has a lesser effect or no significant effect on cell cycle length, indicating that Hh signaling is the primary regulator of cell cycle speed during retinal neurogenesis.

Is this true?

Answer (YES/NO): NO